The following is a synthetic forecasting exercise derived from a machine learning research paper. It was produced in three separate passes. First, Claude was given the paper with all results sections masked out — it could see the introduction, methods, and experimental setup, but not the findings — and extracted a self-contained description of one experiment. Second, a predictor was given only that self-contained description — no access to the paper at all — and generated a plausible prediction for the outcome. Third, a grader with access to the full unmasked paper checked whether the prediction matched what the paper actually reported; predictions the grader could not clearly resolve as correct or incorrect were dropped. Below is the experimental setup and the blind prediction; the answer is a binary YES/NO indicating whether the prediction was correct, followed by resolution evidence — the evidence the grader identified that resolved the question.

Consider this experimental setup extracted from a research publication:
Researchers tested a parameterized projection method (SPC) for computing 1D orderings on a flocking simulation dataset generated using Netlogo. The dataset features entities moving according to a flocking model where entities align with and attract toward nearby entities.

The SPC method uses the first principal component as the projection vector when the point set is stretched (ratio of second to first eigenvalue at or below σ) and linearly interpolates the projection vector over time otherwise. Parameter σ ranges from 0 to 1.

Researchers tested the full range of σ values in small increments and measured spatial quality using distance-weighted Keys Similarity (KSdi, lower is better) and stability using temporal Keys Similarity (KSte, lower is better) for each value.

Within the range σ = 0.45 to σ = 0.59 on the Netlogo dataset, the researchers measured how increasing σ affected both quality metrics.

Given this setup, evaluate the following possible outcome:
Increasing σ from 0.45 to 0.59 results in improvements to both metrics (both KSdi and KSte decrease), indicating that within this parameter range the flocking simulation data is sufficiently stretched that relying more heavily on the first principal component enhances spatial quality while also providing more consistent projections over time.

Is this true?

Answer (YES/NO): NO